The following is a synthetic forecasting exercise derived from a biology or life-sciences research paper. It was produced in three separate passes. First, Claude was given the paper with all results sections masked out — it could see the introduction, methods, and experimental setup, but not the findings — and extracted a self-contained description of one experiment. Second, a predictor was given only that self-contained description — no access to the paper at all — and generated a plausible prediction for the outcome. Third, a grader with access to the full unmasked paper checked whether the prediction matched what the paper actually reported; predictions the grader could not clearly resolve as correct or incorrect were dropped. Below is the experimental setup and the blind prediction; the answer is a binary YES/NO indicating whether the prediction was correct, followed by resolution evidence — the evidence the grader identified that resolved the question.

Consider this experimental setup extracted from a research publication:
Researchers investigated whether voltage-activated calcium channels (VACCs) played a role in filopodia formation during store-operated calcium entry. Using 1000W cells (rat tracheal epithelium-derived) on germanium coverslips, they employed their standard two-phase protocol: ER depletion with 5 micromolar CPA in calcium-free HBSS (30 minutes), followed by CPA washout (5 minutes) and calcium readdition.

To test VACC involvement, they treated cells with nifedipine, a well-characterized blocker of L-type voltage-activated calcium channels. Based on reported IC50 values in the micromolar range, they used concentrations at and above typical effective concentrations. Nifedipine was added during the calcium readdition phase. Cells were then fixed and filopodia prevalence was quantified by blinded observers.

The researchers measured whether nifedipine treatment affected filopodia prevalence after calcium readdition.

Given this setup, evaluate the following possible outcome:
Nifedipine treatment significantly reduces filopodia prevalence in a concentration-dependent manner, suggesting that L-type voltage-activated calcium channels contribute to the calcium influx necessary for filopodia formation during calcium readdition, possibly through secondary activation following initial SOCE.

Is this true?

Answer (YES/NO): NO